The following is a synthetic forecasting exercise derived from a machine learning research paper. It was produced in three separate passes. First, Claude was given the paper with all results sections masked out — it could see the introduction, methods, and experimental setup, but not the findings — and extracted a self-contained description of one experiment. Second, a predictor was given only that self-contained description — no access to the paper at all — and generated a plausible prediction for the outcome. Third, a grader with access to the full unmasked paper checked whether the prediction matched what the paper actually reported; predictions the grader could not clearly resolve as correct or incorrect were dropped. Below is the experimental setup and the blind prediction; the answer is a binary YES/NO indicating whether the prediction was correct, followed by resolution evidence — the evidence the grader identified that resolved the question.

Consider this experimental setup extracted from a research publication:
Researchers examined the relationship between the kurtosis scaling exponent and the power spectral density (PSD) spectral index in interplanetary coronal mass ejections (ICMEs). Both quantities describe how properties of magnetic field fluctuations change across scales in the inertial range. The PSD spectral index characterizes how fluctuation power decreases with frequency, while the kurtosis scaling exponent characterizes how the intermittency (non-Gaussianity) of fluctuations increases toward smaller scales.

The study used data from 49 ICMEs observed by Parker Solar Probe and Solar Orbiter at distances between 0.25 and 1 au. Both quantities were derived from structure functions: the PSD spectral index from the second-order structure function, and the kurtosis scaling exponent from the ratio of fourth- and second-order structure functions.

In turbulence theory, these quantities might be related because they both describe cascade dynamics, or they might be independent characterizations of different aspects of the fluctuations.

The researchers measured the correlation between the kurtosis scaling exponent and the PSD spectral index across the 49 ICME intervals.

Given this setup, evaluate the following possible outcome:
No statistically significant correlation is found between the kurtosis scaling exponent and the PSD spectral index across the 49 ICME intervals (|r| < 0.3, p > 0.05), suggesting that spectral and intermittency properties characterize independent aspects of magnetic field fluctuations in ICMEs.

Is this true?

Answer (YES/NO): NO